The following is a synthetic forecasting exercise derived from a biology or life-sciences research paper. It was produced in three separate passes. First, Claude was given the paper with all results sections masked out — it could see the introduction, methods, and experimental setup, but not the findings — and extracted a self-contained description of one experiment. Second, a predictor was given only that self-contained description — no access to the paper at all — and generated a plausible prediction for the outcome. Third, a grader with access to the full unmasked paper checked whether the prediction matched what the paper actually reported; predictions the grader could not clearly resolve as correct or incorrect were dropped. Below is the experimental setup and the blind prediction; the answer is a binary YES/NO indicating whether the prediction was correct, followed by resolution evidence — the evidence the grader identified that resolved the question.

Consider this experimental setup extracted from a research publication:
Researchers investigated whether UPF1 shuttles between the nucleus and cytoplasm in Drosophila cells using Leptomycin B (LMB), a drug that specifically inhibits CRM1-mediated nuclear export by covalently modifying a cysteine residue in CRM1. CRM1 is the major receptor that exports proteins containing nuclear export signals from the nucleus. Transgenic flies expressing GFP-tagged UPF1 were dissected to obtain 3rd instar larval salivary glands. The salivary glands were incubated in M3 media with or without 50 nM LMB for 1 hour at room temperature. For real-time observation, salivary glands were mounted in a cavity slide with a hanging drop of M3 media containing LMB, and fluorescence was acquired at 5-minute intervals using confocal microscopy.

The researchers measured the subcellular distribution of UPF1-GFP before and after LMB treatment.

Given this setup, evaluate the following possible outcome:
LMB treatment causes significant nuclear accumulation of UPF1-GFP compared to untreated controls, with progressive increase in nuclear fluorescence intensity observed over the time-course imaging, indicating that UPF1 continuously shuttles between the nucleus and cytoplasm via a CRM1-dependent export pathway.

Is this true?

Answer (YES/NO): YES